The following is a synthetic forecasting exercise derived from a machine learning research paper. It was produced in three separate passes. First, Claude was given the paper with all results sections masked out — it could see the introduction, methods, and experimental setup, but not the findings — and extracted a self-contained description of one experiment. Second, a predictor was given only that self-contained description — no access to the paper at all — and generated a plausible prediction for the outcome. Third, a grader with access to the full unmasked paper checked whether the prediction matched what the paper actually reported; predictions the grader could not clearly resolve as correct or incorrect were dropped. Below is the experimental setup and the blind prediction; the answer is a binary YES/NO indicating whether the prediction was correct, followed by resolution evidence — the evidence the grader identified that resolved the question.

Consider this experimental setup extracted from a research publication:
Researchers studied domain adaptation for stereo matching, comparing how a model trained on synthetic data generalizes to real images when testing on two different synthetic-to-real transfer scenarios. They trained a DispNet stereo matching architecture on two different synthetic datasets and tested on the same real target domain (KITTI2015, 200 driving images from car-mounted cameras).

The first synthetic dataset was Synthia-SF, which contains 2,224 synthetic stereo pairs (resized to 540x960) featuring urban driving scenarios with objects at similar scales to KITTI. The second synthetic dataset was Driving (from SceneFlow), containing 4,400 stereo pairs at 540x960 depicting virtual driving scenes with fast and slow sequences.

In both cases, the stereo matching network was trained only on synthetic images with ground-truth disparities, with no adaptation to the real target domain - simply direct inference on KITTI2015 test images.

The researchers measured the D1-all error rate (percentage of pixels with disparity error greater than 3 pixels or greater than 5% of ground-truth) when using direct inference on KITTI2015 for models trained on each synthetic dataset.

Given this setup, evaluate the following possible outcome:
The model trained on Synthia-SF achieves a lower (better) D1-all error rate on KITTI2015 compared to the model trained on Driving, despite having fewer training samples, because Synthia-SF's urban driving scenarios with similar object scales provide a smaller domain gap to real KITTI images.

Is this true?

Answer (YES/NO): YES